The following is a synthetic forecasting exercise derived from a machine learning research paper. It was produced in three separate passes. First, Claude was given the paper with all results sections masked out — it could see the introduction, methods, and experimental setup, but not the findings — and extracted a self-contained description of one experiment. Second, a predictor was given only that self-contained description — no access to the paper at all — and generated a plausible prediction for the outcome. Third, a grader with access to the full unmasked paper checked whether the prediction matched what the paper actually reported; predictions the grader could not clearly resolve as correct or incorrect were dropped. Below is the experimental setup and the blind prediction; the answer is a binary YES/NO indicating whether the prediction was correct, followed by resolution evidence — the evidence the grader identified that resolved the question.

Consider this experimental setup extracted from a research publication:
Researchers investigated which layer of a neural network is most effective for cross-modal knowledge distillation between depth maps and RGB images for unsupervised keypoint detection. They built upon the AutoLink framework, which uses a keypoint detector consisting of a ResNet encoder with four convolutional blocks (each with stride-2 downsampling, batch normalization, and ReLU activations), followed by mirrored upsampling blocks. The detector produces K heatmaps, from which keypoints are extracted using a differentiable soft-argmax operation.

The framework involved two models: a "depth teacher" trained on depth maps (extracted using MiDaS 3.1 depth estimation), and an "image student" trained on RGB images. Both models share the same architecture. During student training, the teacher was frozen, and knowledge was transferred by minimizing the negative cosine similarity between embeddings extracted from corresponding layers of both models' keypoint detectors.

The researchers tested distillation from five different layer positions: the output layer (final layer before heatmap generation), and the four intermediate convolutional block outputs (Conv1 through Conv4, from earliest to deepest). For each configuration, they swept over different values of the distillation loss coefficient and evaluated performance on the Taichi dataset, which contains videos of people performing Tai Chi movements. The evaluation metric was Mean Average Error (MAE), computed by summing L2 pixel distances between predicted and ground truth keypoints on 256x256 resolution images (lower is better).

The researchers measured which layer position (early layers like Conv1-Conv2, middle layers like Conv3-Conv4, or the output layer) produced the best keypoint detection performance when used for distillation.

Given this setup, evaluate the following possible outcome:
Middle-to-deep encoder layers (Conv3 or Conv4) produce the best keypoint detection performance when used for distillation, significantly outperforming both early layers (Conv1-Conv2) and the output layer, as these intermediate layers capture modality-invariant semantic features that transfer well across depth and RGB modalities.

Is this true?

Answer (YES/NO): NO